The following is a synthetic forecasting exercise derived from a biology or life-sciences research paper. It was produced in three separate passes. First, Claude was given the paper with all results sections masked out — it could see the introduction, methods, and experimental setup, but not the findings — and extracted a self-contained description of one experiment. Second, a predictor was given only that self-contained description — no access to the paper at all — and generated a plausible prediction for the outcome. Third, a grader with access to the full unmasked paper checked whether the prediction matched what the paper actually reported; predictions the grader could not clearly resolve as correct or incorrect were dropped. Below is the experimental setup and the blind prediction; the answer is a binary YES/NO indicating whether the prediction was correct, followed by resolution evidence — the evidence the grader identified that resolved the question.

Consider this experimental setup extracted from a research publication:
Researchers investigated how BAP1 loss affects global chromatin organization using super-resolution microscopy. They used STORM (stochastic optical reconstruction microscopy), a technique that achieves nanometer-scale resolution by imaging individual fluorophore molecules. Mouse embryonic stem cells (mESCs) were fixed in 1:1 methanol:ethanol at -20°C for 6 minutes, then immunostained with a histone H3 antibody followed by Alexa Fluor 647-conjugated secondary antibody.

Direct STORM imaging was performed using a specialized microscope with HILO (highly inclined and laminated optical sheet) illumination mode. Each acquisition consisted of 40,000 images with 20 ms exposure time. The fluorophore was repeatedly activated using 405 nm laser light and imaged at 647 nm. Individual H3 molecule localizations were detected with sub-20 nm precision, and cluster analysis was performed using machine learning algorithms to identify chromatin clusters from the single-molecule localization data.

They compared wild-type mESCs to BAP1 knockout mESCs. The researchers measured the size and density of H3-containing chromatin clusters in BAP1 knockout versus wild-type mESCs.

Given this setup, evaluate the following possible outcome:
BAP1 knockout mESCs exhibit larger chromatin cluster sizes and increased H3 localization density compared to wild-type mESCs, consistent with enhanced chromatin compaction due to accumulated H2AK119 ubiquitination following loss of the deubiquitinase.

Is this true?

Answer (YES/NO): YES